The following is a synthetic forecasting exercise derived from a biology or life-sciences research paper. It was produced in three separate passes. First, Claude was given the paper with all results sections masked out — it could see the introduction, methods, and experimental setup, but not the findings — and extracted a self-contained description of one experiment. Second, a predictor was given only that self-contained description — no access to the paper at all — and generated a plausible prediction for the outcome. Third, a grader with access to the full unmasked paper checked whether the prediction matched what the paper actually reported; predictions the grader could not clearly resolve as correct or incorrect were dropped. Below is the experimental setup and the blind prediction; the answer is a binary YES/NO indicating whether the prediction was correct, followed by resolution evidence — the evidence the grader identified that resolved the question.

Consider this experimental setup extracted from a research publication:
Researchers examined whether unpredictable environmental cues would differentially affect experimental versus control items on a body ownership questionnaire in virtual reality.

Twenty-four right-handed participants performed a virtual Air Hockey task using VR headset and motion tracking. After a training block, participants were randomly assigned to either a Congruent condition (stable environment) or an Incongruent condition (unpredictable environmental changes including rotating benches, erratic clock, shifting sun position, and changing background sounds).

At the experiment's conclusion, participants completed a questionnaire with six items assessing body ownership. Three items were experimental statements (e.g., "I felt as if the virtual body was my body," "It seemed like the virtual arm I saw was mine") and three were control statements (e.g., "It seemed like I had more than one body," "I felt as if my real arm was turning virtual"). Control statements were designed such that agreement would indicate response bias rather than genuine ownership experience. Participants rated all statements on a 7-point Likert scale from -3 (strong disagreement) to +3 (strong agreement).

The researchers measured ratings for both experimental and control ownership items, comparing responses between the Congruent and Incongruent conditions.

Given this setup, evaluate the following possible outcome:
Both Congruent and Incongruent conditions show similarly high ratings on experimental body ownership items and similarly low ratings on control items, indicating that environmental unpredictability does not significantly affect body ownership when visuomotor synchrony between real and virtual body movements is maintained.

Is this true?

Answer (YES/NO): NO